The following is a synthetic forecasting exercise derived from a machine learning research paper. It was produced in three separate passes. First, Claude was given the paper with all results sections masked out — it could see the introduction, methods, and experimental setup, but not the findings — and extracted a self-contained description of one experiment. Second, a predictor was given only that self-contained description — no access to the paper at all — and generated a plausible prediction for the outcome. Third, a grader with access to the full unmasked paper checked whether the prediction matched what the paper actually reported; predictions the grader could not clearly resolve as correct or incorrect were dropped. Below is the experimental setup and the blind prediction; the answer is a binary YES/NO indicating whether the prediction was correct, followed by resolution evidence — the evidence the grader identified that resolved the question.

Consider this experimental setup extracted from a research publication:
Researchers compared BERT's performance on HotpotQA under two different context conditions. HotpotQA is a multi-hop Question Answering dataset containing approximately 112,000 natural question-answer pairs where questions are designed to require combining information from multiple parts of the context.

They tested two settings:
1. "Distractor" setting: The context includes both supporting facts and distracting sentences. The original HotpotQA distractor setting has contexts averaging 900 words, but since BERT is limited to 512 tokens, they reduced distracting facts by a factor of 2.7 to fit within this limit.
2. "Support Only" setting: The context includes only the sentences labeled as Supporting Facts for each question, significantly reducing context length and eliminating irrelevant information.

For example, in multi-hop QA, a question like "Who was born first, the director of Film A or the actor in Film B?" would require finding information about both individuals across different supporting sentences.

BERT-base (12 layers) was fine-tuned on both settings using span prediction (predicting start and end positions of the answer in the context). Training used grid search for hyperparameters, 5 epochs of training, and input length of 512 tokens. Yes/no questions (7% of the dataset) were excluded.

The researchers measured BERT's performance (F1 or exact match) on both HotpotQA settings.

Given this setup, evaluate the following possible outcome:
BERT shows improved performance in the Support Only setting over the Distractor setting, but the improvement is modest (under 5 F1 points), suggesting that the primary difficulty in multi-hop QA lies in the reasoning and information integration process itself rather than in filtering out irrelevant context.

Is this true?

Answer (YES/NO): NO